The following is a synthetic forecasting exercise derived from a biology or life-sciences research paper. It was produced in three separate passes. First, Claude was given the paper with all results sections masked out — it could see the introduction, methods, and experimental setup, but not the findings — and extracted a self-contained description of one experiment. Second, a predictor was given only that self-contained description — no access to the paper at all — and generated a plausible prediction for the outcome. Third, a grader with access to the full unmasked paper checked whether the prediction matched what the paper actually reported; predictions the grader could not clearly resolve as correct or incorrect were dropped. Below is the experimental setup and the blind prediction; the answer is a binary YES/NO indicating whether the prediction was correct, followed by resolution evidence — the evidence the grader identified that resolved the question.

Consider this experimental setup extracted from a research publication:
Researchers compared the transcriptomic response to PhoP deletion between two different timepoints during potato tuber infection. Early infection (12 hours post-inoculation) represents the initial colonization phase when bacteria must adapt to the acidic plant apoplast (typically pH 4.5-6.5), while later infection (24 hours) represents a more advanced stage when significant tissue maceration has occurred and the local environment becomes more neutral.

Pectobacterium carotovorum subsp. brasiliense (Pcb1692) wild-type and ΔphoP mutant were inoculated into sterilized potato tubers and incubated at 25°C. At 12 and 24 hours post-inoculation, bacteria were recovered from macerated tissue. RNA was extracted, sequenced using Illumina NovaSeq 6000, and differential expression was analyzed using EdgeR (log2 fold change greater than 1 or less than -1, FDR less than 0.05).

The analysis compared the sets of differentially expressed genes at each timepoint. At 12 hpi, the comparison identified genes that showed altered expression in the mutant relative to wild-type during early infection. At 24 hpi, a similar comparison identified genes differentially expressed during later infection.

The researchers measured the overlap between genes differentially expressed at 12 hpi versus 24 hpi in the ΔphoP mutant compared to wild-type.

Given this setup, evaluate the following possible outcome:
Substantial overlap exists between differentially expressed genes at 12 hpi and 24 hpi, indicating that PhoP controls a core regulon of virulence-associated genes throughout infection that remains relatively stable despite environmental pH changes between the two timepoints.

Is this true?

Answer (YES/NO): YES